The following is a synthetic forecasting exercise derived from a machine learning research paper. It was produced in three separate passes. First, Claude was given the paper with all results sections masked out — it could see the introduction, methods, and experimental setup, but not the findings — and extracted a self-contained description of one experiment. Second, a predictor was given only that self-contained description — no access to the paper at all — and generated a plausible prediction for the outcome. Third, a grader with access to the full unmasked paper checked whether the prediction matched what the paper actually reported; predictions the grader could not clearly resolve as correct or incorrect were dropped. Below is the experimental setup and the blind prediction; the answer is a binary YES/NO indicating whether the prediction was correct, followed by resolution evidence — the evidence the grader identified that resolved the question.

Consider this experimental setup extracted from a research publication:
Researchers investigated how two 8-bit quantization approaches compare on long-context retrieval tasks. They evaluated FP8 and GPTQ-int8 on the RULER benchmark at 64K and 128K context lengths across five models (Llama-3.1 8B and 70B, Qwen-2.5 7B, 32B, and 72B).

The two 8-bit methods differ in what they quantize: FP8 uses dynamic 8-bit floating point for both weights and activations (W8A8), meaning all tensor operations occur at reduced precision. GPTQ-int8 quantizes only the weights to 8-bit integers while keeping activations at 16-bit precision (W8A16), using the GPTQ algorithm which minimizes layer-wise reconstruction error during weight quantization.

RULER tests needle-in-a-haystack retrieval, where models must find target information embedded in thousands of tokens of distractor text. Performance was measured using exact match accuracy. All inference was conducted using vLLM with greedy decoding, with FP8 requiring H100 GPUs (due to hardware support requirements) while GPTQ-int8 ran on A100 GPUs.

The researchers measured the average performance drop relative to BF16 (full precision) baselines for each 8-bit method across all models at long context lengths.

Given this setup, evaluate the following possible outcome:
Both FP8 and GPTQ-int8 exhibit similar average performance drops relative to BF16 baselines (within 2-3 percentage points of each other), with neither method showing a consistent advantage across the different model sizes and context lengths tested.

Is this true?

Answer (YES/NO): YES